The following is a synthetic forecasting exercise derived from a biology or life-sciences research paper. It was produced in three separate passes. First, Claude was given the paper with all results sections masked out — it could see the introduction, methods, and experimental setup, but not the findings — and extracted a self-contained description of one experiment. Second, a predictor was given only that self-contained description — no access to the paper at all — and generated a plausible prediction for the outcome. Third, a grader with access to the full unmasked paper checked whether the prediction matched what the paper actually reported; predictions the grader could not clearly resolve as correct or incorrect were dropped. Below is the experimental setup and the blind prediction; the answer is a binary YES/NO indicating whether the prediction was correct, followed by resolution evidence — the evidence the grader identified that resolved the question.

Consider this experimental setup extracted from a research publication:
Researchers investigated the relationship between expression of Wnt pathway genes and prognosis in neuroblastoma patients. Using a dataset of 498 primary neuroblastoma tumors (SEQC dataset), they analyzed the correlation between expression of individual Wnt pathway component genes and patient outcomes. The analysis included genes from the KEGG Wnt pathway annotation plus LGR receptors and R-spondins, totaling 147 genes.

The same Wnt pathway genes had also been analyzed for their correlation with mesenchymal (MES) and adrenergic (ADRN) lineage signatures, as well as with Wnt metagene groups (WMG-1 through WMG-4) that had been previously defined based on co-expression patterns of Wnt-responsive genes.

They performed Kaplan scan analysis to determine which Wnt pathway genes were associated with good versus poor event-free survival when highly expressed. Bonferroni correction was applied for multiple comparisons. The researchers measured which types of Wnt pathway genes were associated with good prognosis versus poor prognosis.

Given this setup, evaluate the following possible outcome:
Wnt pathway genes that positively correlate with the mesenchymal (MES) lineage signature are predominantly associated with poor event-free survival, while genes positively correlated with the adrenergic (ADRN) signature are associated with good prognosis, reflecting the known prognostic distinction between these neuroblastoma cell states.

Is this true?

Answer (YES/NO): NO